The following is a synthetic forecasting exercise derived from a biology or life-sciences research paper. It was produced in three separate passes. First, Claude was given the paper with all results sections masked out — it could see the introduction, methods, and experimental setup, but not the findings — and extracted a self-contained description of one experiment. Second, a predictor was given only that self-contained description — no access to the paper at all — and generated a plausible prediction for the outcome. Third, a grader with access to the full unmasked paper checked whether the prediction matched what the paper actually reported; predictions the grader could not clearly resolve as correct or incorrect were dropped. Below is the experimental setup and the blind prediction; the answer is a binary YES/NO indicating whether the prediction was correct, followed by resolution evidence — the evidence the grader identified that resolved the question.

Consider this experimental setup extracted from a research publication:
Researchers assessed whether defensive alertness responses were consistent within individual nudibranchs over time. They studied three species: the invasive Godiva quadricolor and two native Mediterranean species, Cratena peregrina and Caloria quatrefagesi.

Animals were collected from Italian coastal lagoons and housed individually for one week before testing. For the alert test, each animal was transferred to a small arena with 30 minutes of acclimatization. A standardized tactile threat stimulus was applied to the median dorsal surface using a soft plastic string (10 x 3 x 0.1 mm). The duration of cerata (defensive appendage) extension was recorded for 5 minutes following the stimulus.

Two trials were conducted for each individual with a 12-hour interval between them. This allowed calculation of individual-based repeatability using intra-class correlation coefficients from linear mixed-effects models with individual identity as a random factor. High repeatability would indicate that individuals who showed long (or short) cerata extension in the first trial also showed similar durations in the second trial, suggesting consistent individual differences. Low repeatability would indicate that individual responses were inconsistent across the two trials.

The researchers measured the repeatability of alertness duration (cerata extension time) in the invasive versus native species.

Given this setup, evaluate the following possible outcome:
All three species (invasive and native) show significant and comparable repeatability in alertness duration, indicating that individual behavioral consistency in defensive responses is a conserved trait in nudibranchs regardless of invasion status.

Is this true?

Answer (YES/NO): NO